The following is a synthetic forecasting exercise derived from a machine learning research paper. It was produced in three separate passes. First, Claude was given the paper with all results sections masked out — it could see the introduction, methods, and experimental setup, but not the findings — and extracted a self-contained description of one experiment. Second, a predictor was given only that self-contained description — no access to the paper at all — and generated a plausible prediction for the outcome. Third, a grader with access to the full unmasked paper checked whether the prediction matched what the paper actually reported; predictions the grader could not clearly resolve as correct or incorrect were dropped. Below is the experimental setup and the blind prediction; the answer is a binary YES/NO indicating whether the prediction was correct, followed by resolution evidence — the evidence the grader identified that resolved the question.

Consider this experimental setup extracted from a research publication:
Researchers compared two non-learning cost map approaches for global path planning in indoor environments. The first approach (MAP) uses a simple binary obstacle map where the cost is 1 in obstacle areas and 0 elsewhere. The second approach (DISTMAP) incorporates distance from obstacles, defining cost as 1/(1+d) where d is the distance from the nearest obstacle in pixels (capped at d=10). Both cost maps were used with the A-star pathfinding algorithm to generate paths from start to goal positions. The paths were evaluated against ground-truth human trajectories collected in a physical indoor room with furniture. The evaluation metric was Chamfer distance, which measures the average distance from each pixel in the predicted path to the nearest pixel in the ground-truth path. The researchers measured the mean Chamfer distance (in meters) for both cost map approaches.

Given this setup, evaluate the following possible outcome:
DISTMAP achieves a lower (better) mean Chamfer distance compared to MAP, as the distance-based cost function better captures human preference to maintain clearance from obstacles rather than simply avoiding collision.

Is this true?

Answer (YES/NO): YES